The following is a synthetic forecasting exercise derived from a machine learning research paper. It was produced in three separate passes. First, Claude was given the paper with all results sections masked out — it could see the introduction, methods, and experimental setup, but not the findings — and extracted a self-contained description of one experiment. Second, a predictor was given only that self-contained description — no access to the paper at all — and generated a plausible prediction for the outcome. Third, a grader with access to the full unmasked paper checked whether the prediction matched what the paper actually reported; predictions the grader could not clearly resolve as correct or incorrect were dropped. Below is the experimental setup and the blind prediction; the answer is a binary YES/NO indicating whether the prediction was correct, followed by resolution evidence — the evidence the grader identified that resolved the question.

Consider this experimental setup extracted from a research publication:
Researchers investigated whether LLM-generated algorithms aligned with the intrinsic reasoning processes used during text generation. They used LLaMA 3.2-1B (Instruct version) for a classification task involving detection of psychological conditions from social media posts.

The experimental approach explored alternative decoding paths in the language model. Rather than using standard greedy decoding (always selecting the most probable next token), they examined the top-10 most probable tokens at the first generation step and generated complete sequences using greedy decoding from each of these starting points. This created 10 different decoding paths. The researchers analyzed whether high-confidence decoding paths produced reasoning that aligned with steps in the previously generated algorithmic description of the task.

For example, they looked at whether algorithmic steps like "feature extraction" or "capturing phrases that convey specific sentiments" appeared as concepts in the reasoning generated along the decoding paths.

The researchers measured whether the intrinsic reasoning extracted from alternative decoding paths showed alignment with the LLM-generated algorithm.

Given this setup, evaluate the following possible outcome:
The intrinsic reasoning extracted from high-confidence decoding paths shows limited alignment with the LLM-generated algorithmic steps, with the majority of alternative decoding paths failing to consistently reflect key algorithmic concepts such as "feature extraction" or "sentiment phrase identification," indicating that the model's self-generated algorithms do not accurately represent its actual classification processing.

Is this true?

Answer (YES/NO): NO